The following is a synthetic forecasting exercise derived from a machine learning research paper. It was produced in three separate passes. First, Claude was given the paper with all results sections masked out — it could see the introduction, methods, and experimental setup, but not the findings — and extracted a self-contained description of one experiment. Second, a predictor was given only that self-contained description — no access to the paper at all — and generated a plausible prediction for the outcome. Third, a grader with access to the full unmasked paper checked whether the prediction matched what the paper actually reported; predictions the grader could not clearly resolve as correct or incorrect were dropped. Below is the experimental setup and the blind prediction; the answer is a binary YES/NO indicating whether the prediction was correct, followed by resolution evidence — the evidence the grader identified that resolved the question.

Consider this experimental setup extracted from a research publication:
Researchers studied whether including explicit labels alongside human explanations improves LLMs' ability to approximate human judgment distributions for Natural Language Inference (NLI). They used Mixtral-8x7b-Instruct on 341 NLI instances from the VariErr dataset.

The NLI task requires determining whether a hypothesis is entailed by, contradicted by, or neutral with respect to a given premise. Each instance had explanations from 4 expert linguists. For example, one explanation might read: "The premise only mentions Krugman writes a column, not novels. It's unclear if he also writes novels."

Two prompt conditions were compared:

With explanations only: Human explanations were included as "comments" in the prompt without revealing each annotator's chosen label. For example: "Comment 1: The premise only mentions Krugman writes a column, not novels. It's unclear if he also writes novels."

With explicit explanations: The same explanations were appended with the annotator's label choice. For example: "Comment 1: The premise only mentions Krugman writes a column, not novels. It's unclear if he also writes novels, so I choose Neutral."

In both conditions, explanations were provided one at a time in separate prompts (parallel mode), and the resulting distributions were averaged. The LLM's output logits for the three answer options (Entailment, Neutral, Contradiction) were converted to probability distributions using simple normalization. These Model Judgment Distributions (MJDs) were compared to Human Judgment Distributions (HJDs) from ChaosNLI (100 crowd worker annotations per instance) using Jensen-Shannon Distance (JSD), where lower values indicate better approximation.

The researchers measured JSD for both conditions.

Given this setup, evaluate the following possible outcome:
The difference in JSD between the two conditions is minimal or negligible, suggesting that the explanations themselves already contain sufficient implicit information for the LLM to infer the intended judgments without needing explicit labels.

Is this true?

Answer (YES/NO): NO